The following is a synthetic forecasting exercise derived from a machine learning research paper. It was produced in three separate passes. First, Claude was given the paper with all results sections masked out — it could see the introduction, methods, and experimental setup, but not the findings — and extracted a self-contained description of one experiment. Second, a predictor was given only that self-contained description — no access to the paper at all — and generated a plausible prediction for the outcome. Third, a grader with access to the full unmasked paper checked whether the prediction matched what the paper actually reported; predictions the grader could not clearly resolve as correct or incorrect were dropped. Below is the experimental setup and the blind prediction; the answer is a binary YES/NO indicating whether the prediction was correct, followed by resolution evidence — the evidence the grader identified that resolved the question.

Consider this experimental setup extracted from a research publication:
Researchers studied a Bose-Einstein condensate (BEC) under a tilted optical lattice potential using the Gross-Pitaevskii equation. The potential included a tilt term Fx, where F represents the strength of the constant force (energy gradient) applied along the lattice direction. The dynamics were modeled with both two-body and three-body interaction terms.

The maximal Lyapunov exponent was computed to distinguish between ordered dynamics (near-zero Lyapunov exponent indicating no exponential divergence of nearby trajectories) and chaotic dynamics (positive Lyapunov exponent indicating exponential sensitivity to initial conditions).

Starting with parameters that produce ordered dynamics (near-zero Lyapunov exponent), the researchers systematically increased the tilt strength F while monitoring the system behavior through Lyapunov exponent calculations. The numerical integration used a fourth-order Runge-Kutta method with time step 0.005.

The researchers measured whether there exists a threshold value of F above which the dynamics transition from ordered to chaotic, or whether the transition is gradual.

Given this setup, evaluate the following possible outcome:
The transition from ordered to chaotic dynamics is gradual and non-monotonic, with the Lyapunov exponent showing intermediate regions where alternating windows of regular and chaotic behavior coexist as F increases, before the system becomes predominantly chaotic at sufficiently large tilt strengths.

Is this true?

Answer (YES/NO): NO